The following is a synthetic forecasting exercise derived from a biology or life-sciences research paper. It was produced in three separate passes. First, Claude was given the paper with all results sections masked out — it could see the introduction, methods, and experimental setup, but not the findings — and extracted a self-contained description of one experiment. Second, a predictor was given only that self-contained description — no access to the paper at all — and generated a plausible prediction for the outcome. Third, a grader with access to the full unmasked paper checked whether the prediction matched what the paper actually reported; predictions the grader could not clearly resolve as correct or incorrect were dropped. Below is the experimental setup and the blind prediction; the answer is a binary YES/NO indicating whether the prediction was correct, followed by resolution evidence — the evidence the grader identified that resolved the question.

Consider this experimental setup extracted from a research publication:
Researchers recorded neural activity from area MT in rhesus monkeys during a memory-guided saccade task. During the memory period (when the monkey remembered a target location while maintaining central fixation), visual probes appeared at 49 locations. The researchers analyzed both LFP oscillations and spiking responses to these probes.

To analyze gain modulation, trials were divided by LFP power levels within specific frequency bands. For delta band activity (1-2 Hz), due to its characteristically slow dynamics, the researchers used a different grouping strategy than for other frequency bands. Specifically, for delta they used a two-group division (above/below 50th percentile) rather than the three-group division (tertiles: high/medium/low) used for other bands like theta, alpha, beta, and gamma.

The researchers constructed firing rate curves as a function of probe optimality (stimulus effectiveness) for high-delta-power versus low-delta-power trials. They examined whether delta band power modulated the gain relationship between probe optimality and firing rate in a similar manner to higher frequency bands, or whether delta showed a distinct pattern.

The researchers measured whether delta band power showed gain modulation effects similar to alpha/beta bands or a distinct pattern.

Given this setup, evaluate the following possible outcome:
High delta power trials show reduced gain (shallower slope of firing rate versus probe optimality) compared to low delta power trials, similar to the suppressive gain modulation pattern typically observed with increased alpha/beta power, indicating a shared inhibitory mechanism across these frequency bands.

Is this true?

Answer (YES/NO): NO